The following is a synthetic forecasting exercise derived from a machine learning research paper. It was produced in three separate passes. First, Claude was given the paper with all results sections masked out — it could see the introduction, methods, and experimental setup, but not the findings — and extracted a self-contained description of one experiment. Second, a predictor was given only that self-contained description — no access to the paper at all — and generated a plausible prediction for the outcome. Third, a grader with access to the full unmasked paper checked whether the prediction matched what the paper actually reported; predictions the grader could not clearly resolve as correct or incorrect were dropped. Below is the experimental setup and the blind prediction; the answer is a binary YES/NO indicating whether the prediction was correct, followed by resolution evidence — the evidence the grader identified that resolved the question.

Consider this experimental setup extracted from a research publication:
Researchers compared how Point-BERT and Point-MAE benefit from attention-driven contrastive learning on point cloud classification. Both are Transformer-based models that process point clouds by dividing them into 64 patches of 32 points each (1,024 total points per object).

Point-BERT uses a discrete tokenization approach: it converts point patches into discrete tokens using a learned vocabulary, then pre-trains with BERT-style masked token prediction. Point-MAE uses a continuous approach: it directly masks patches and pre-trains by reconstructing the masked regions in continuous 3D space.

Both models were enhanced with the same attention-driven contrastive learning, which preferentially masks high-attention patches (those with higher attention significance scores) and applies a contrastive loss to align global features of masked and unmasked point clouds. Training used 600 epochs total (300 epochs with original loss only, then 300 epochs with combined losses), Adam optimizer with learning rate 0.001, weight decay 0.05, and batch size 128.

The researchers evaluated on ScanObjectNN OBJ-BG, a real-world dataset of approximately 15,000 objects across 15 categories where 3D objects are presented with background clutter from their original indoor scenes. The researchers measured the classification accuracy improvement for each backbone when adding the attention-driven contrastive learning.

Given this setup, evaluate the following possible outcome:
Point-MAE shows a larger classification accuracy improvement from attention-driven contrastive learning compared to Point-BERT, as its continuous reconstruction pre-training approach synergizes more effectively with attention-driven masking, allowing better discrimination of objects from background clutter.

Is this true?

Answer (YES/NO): NO